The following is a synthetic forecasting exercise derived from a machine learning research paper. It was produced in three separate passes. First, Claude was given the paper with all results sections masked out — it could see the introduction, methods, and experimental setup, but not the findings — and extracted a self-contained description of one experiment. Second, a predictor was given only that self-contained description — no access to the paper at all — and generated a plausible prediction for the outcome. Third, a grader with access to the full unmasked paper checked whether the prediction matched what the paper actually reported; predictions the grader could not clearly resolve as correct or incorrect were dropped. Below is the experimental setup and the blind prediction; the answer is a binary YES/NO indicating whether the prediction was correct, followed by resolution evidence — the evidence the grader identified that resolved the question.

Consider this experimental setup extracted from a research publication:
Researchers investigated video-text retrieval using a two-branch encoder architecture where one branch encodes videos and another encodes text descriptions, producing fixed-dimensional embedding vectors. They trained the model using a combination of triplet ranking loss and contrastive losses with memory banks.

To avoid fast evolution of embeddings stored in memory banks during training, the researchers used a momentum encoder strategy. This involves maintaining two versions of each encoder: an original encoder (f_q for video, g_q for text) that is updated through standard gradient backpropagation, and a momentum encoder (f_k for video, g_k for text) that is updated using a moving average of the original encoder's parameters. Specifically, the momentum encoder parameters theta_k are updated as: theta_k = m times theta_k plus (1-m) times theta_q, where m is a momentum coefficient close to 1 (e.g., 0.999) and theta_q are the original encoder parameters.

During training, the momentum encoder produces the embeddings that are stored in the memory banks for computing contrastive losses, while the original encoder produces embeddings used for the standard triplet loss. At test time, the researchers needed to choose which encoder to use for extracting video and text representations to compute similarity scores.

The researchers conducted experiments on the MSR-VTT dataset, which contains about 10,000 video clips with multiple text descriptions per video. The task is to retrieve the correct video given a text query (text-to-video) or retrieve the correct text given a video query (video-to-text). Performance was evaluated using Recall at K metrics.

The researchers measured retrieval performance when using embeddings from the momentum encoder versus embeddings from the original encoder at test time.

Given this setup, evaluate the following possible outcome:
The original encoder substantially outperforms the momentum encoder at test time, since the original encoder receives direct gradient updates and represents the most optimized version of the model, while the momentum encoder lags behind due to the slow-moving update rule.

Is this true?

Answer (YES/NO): NO